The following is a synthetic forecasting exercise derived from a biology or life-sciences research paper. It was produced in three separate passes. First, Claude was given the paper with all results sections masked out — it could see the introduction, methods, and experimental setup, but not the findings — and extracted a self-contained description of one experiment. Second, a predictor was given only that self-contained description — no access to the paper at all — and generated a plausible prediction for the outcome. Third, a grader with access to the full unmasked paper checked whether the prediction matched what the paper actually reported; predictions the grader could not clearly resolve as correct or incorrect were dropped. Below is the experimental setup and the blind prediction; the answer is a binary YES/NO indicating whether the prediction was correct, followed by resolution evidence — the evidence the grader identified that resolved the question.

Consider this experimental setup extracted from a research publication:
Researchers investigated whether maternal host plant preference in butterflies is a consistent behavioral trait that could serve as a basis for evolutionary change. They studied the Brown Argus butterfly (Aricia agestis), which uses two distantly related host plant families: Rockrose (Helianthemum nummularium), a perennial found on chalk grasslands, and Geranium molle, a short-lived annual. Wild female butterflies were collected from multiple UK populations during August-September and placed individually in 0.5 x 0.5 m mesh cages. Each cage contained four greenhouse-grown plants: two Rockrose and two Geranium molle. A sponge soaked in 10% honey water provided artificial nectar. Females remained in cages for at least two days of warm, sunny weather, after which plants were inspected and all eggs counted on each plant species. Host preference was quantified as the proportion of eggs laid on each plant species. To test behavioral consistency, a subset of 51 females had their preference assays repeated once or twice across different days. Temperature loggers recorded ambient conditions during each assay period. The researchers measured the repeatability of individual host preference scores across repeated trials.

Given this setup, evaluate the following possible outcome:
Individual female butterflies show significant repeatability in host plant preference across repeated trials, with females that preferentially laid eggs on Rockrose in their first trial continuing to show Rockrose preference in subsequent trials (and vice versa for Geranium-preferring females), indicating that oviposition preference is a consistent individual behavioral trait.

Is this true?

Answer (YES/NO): YES